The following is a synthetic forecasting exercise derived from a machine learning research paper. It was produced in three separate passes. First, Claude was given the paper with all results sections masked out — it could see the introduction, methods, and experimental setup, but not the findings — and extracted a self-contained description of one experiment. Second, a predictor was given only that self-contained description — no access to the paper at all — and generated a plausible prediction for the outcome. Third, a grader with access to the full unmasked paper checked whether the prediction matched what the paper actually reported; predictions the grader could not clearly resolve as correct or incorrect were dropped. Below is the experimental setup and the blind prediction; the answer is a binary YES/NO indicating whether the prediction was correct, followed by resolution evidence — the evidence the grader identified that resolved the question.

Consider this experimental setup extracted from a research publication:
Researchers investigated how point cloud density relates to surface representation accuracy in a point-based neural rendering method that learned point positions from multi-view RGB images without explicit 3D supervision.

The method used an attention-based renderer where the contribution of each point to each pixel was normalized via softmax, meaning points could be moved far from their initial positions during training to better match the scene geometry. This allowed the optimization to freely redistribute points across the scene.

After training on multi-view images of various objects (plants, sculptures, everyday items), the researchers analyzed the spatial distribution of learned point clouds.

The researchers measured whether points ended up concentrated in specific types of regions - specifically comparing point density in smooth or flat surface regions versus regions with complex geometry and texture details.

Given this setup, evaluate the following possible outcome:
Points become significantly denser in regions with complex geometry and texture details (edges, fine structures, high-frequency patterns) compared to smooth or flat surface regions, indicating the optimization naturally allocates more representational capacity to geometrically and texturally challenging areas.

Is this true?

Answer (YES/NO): YES